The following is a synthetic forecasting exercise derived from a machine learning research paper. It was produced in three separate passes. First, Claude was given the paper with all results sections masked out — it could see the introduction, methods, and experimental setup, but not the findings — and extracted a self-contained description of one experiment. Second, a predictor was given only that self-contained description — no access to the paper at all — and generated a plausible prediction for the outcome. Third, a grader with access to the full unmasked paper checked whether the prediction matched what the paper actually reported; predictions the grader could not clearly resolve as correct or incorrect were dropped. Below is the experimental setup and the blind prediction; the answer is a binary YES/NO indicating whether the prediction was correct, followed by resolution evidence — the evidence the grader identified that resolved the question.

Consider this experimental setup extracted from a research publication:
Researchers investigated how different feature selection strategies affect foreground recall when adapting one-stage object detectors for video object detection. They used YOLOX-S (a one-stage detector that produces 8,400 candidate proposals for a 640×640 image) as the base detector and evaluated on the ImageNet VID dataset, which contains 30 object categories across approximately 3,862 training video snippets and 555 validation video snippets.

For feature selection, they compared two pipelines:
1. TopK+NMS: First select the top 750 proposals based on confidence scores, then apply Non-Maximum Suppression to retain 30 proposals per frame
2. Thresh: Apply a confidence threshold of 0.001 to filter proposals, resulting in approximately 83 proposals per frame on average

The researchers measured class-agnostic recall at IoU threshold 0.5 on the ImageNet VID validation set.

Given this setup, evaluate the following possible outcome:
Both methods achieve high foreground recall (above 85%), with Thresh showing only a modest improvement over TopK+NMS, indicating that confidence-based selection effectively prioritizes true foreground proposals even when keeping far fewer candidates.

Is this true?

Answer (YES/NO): NO